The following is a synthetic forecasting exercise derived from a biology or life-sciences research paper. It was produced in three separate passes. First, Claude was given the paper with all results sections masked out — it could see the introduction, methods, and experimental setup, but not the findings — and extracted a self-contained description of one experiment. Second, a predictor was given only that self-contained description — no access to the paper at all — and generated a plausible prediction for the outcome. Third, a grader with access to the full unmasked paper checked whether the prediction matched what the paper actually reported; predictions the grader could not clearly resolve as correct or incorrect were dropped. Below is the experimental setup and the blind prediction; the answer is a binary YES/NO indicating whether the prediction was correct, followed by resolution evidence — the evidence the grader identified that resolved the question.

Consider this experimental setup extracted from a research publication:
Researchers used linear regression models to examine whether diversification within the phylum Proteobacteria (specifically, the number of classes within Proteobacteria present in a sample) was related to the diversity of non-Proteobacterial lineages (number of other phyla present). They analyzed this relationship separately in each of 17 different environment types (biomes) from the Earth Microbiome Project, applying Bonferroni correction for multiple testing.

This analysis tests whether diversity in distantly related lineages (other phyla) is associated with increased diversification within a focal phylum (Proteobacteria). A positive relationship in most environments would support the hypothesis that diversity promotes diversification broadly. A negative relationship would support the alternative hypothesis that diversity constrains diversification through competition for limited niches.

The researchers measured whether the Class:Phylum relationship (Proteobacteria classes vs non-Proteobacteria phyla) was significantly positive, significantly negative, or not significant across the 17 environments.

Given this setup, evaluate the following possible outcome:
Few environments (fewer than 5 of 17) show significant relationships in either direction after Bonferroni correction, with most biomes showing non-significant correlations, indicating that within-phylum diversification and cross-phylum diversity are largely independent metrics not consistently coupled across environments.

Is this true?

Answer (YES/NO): NO